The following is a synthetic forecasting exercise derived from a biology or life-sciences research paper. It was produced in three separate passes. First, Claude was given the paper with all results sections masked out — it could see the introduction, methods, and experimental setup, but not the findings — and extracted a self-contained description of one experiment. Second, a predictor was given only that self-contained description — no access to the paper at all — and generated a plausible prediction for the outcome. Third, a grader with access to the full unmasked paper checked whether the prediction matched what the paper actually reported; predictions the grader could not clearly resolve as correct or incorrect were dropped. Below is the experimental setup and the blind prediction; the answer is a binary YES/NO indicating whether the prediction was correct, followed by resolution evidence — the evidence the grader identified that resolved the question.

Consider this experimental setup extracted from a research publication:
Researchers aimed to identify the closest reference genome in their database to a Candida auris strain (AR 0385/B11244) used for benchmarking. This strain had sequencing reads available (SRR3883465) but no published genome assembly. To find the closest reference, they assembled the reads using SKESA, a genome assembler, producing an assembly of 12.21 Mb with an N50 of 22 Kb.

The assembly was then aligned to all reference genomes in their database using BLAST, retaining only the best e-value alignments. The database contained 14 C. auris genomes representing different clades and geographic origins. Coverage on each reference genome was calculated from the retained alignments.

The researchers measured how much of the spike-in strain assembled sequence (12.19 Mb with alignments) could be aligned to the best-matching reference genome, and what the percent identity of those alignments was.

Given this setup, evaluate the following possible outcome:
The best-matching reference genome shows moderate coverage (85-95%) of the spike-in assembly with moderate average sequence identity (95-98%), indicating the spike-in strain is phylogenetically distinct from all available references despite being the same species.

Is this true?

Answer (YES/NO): NO